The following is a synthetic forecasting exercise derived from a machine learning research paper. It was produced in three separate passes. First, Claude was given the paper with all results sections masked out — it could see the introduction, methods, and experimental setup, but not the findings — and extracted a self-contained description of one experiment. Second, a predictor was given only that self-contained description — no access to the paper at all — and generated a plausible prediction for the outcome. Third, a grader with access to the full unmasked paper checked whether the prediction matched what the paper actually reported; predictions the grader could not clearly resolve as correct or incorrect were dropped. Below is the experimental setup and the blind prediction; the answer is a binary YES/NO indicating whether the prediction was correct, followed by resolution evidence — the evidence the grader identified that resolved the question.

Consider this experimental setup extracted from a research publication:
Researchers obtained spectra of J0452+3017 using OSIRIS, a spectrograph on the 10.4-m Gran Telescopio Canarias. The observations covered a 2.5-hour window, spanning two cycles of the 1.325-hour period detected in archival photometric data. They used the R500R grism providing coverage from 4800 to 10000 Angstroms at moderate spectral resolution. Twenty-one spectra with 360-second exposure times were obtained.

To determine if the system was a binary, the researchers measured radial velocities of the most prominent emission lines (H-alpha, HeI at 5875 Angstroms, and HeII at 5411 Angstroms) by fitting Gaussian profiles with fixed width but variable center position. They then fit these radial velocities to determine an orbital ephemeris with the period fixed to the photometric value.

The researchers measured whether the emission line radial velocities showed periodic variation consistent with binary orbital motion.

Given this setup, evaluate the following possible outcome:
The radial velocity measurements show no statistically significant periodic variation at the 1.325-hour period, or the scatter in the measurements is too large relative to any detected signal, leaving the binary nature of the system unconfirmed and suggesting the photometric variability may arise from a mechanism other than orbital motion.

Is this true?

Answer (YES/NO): NO